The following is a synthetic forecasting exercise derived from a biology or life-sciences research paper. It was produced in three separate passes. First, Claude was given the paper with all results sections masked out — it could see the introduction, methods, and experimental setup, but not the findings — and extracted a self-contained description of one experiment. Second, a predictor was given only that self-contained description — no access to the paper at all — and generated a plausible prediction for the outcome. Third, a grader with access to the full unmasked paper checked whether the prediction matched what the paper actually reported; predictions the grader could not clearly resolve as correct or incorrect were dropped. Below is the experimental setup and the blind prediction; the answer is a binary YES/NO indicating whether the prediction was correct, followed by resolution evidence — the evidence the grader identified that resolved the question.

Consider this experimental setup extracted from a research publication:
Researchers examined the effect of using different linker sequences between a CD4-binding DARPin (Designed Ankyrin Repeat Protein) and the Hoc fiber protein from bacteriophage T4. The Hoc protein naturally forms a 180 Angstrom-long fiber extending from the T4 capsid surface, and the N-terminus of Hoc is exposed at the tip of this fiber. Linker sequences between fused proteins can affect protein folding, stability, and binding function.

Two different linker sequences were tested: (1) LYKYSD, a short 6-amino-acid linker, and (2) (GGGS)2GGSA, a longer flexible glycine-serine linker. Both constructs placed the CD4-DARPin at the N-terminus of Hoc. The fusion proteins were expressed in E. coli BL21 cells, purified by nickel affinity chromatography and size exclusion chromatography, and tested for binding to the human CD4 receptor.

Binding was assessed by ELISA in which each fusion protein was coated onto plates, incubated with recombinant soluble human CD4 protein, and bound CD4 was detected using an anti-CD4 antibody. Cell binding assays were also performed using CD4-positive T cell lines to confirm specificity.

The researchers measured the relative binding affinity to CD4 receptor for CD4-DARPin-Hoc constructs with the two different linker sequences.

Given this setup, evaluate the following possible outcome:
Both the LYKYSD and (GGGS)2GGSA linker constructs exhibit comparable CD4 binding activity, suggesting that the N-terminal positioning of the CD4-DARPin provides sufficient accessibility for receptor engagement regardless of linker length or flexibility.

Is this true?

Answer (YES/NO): YES